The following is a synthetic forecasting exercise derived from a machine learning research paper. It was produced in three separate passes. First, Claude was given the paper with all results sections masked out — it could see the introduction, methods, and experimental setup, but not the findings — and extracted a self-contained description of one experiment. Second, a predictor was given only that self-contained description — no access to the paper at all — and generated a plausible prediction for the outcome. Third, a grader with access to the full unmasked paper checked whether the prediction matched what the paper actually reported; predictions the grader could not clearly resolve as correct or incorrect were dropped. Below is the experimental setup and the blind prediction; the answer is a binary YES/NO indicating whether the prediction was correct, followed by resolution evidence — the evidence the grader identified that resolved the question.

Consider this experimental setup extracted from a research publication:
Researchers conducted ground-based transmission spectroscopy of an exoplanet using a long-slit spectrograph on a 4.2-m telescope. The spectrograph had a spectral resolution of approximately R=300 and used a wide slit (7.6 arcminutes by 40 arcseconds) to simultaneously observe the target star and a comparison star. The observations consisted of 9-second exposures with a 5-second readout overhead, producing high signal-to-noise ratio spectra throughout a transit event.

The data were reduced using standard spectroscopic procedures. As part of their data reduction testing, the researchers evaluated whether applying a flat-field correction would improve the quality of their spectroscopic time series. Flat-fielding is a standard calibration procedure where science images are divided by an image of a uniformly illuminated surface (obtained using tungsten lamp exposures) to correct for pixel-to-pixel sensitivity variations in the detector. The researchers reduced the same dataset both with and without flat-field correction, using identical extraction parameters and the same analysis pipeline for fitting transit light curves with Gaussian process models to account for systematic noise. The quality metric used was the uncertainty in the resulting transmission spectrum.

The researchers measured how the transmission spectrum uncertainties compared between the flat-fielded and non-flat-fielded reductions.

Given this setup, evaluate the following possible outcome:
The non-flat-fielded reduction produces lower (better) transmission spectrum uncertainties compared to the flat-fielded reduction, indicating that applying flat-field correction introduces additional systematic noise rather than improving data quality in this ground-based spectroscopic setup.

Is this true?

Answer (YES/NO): YES